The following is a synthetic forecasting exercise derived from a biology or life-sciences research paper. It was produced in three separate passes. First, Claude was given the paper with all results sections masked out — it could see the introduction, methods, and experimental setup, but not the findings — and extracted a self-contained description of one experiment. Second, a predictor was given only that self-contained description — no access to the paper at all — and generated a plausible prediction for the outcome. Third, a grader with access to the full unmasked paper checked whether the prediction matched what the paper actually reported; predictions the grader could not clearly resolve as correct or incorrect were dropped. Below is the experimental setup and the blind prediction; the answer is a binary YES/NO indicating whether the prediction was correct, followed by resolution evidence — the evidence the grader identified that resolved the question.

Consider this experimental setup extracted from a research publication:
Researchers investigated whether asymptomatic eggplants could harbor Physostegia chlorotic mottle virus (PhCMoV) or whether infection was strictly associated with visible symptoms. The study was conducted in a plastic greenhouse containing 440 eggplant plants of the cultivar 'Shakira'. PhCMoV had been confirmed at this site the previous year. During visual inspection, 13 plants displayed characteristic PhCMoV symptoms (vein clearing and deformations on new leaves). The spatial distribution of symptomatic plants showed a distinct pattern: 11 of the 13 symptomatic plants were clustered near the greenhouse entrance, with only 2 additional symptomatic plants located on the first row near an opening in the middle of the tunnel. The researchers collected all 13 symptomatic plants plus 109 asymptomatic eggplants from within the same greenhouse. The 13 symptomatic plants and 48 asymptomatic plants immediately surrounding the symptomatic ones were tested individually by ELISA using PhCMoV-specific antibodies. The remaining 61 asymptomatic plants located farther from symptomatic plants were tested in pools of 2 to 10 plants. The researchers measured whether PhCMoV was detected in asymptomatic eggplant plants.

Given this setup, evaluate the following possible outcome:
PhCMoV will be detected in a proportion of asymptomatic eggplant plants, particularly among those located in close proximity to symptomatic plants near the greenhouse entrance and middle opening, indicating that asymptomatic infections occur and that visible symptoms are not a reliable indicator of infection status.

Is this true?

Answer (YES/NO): NO